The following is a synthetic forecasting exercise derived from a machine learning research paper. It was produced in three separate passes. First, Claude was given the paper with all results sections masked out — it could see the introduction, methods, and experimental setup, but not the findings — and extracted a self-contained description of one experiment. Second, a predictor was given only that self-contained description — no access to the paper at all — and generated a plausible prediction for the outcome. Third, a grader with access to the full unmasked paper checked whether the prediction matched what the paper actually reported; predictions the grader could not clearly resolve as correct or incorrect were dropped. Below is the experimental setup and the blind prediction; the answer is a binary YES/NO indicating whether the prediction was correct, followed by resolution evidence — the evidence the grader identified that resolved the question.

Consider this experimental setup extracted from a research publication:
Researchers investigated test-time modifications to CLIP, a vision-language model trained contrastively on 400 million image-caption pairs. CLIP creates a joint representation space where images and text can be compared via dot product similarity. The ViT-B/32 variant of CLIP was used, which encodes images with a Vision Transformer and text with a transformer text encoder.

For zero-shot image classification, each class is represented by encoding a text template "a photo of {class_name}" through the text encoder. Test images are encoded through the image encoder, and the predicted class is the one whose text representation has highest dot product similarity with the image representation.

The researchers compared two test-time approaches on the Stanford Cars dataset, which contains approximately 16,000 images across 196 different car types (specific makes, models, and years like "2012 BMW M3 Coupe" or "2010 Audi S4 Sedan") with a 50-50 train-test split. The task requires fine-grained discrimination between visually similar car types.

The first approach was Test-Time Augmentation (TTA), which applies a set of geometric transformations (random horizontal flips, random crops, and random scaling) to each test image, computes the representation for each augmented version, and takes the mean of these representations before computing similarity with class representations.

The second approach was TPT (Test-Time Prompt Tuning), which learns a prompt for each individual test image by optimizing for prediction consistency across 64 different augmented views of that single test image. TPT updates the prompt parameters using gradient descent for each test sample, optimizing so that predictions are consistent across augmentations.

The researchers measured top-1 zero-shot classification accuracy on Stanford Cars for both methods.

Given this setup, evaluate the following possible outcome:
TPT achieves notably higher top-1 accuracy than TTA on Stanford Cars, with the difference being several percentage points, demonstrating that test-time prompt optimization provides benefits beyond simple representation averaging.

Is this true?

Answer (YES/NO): NO